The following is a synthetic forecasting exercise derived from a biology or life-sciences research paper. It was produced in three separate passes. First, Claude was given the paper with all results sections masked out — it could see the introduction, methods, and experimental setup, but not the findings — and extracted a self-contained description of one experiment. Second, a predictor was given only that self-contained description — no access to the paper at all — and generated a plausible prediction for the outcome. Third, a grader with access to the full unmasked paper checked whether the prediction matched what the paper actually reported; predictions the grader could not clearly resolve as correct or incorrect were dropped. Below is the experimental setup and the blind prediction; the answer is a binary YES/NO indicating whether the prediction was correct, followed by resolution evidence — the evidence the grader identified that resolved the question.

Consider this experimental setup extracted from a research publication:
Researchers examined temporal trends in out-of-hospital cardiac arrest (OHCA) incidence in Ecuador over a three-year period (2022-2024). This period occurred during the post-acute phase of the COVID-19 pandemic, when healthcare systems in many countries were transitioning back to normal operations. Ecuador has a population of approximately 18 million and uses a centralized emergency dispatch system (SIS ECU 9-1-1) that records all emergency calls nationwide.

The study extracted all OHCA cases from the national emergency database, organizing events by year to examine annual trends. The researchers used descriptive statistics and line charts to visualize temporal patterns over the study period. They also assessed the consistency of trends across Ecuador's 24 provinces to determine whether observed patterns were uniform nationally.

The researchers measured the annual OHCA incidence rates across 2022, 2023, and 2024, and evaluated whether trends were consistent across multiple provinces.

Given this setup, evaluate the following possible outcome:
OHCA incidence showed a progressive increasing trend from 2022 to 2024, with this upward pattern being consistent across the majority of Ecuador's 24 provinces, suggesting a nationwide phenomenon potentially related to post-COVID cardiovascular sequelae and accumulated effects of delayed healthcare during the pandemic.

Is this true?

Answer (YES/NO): NO